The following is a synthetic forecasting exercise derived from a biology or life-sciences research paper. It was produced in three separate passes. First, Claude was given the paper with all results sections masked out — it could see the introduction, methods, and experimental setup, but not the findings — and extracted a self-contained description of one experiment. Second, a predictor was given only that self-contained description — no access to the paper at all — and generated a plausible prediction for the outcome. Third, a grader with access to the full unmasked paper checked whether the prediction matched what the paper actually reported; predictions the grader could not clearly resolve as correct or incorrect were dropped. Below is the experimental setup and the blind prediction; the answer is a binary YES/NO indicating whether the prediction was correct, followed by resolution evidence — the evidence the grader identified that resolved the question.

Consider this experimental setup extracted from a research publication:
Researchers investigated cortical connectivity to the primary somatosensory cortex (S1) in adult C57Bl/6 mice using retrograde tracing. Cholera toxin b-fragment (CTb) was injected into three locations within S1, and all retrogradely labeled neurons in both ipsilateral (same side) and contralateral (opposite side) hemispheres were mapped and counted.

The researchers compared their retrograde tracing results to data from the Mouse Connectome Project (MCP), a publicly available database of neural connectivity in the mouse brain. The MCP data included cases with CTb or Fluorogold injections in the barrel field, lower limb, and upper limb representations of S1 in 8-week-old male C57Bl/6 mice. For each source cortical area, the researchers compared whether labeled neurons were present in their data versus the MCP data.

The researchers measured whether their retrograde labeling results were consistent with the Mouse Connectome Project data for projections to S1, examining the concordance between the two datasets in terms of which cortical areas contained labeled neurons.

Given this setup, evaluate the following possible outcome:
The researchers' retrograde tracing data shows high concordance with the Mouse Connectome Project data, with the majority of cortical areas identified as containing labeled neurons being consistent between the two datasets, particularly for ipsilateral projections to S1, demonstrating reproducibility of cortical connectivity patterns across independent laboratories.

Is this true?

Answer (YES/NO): YES